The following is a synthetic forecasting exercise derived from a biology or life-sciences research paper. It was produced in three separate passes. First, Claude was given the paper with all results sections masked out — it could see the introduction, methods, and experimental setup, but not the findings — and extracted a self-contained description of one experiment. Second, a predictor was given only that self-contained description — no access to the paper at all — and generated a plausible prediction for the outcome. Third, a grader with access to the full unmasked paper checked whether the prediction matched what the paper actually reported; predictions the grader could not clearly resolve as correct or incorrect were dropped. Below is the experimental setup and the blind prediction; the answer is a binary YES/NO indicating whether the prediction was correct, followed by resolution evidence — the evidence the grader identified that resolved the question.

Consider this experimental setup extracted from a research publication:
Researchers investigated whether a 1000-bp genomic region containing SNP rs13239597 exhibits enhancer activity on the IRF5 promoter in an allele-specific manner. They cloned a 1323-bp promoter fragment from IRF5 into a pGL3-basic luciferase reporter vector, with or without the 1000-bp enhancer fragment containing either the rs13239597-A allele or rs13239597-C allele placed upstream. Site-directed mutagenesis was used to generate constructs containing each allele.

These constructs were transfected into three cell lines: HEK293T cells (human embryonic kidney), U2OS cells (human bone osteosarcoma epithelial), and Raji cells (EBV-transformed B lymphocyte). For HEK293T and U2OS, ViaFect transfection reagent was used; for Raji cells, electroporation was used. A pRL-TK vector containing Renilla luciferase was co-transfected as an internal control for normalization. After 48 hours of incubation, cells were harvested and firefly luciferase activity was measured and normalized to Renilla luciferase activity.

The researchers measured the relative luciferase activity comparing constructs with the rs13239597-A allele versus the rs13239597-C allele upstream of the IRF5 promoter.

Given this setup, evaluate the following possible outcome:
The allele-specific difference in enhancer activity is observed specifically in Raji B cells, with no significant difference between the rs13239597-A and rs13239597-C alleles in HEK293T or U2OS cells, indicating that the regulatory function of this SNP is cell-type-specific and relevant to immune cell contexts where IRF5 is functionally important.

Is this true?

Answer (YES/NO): NO